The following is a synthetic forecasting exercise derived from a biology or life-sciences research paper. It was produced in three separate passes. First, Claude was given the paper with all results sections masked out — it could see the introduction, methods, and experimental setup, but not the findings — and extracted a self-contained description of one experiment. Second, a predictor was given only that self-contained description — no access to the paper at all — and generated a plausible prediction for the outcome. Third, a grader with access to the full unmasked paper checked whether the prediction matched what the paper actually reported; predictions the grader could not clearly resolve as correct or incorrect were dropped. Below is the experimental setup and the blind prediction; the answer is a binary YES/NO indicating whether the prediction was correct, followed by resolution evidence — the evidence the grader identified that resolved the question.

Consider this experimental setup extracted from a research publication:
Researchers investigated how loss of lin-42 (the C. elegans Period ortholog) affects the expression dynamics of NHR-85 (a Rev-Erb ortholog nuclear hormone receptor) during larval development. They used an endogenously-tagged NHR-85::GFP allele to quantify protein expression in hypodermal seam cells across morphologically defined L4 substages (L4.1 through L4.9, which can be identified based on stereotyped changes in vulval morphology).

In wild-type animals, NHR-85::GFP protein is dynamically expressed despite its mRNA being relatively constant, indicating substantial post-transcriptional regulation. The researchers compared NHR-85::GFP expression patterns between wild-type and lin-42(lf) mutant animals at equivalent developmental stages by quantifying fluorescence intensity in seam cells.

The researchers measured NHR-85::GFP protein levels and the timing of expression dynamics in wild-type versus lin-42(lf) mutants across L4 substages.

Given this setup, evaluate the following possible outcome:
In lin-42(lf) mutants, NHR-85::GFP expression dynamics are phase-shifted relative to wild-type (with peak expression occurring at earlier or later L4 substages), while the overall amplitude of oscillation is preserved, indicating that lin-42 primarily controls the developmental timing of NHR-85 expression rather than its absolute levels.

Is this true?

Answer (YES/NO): NO